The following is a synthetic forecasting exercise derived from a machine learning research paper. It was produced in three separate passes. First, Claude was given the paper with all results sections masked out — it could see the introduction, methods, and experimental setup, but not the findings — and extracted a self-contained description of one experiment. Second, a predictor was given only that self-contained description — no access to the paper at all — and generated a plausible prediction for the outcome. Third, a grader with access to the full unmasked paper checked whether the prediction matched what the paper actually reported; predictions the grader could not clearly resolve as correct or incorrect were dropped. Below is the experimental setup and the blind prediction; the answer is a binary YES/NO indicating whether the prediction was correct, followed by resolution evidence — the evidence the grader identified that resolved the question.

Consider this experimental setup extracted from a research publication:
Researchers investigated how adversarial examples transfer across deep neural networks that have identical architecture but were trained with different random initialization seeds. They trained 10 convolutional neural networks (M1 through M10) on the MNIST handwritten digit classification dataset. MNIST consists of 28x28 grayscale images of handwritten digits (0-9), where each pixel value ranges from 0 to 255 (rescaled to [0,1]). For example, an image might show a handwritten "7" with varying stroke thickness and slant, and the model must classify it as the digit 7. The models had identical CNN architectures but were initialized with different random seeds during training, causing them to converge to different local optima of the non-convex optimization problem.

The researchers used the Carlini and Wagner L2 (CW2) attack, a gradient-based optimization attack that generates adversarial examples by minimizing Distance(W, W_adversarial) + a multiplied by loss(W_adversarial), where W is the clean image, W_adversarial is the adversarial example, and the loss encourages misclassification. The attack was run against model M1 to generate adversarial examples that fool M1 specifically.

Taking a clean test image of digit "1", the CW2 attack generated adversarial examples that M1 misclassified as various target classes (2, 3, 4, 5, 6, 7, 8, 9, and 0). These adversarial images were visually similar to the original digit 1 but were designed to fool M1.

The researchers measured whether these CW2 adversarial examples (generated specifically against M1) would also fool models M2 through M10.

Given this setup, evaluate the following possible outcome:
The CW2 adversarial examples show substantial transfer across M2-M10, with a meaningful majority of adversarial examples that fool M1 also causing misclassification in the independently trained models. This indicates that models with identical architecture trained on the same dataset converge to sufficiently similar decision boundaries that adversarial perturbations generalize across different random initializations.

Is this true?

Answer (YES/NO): NO